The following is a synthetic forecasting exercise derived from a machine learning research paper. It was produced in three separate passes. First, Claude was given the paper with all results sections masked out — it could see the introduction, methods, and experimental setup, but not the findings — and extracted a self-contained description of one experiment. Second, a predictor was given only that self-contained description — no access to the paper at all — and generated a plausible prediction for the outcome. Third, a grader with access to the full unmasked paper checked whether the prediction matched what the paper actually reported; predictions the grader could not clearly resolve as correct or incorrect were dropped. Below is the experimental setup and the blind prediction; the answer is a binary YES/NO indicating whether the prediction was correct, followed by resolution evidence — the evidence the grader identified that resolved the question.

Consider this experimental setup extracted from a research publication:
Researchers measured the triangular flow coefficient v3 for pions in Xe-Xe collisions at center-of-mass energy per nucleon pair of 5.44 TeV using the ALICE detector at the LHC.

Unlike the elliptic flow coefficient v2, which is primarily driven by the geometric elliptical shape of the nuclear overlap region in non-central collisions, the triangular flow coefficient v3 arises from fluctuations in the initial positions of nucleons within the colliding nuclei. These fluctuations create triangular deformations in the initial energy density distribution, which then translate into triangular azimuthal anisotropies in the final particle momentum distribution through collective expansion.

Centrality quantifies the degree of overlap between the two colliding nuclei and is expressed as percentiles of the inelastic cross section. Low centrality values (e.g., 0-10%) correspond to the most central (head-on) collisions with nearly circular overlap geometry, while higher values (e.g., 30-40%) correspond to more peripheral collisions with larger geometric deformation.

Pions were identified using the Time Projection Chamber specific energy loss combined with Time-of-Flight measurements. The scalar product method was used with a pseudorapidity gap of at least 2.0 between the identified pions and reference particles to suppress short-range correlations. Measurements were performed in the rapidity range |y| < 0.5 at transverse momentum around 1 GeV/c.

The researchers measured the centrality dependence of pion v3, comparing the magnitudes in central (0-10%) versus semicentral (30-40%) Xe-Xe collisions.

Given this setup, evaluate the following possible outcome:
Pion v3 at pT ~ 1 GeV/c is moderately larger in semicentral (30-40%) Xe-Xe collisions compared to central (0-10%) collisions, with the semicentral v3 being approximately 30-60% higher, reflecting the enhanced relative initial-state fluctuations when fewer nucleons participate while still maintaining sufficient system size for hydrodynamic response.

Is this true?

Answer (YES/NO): NO